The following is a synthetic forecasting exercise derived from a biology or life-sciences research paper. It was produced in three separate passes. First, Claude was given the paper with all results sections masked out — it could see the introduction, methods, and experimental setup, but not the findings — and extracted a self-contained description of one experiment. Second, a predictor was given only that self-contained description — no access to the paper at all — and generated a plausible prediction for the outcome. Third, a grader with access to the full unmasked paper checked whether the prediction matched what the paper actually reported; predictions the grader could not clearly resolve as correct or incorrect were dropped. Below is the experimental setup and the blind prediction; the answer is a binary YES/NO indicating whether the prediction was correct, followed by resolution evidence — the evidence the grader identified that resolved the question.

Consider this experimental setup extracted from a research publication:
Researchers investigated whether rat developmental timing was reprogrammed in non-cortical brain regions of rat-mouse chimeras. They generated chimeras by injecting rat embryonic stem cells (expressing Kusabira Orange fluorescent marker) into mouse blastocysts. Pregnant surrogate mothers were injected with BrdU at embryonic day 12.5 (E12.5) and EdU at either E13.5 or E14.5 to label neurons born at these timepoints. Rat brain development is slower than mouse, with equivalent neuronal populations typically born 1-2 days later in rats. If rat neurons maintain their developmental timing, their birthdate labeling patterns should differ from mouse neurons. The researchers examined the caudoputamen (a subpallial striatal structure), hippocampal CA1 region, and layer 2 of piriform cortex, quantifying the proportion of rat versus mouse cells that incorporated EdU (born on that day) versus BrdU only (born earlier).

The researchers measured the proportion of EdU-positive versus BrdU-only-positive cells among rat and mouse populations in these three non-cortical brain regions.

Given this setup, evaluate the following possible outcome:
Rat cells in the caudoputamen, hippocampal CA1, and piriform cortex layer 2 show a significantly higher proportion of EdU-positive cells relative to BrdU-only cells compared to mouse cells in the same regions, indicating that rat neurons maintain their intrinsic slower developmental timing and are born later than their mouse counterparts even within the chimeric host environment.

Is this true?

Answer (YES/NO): NO